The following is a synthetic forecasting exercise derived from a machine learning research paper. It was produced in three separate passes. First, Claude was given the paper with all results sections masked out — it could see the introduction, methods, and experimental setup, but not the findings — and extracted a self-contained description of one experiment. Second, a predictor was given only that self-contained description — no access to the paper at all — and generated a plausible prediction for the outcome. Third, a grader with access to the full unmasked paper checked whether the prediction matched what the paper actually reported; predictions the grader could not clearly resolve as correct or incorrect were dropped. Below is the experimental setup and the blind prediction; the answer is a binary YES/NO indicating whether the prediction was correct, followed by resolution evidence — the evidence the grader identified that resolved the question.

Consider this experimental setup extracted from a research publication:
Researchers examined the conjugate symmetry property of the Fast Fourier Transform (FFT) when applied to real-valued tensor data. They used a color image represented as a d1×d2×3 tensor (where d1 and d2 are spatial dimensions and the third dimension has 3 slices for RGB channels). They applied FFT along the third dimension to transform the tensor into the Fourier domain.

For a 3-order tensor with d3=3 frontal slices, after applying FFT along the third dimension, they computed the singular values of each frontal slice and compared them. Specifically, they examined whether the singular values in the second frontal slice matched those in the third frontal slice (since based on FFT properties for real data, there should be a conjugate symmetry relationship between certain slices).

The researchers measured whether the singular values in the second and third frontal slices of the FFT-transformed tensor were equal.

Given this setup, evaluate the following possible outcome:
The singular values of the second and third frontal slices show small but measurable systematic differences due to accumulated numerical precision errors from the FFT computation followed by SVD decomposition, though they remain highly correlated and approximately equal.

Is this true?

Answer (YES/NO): NO